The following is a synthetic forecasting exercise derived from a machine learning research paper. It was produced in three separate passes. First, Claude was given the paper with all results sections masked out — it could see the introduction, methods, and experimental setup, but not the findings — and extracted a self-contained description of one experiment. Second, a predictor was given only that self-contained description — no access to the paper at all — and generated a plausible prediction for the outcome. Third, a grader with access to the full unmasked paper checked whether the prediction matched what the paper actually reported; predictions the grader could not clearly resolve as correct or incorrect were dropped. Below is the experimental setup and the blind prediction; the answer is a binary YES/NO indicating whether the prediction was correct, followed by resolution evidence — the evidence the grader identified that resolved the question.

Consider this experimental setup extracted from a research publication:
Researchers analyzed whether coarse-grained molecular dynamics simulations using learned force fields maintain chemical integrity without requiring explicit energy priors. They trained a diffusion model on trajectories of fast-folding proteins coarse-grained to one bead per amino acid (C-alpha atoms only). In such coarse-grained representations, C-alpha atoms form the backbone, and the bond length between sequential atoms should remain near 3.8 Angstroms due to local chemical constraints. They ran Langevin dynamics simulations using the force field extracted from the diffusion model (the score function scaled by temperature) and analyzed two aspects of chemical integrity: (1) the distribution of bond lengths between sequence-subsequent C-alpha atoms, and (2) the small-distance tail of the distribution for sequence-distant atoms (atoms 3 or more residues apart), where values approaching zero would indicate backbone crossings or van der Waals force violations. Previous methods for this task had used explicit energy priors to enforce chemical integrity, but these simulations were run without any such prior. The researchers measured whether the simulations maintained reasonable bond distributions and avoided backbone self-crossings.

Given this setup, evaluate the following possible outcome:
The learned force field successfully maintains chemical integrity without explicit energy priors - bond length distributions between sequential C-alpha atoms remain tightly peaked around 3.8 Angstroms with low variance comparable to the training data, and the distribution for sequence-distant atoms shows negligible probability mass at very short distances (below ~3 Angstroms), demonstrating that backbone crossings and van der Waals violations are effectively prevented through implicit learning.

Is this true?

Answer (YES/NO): NO